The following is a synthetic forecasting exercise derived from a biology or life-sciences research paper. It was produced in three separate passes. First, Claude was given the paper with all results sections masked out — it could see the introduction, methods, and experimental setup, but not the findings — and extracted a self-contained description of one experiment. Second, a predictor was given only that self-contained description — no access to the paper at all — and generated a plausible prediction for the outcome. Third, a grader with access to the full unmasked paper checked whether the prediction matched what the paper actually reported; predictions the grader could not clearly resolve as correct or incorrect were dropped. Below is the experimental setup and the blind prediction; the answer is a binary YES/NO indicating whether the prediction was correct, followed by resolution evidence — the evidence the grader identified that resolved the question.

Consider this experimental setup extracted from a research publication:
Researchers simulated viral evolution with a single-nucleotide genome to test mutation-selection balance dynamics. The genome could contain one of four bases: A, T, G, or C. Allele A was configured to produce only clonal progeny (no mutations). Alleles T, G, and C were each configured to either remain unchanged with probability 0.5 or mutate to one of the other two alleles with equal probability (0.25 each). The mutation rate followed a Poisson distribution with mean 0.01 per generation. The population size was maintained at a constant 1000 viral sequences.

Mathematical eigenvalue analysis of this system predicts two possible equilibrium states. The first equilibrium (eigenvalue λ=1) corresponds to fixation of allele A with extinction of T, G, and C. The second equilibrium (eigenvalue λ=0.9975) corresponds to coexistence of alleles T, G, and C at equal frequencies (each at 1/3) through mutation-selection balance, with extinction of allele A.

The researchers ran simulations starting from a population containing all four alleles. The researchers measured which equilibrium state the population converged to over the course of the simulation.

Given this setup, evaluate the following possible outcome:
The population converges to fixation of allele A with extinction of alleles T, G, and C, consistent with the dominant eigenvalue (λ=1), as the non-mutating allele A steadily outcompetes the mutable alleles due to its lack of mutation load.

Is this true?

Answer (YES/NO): NO